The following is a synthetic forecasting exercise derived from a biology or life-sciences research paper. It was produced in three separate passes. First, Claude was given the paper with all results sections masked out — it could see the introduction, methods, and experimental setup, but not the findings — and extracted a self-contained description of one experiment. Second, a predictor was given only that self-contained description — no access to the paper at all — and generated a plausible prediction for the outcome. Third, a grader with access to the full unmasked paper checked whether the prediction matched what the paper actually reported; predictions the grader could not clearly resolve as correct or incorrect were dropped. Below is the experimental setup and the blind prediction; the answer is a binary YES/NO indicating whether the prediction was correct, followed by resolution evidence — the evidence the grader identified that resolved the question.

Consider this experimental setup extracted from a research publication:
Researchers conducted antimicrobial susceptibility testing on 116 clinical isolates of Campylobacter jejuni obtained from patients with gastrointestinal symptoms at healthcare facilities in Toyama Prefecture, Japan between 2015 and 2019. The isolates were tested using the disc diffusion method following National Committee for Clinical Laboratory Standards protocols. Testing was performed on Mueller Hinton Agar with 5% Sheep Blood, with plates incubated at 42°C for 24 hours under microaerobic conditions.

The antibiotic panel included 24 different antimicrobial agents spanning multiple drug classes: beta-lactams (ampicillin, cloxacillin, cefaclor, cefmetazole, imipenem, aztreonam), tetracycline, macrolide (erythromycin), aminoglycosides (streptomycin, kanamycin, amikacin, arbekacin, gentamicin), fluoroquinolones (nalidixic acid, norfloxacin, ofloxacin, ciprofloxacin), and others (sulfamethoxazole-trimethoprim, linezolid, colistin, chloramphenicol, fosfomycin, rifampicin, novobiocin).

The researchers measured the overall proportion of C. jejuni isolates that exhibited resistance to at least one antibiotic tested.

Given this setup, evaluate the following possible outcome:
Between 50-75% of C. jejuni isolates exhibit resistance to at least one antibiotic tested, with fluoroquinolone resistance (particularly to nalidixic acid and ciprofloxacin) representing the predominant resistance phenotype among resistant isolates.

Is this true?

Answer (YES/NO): YES